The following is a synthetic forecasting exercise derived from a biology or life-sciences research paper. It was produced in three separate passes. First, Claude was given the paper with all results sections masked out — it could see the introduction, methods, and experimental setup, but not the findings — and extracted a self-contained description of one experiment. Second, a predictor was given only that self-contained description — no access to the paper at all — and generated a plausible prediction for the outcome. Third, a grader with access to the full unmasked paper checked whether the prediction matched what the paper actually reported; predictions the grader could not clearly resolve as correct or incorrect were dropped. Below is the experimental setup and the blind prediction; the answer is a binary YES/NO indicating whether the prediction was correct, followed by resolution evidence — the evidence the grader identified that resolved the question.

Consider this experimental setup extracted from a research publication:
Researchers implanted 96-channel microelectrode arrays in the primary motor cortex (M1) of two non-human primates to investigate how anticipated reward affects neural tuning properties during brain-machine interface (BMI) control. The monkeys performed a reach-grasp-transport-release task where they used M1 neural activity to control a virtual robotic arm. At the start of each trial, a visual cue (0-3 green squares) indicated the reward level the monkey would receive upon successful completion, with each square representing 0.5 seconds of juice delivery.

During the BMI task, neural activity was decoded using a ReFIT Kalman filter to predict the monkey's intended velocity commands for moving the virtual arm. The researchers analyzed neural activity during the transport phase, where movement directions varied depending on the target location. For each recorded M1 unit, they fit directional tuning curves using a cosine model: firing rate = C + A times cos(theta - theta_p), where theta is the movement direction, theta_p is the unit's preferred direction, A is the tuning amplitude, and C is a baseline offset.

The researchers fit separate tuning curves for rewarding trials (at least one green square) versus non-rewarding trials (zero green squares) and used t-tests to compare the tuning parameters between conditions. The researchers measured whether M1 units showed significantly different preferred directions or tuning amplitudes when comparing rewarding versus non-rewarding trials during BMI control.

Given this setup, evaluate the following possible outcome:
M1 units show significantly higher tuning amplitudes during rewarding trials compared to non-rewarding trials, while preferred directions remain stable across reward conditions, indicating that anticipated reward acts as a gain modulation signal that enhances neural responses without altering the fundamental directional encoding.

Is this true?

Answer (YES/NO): NO